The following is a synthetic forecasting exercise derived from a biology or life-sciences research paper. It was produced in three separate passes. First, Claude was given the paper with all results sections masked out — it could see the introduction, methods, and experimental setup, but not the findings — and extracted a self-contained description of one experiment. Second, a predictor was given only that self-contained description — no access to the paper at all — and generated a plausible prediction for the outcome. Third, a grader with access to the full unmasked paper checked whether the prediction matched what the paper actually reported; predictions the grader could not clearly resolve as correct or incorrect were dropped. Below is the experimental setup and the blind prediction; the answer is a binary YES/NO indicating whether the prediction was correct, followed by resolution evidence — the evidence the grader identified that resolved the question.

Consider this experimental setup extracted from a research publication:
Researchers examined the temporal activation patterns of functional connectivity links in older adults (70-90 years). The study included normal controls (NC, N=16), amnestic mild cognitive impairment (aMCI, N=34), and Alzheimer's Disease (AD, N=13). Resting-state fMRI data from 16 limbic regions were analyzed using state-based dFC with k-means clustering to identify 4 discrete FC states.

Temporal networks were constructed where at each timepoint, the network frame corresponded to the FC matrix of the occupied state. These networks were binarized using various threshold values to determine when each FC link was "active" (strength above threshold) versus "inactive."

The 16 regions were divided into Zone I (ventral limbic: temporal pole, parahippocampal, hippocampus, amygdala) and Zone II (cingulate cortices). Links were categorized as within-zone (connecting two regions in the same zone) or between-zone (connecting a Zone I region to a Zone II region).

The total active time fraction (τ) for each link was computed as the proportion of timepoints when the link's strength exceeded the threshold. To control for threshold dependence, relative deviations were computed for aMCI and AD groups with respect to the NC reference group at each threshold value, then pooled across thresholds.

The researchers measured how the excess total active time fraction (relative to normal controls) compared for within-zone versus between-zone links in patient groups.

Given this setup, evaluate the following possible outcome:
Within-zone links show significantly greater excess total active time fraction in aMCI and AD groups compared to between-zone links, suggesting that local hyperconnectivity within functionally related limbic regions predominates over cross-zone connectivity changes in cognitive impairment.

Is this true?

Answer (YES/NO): YES